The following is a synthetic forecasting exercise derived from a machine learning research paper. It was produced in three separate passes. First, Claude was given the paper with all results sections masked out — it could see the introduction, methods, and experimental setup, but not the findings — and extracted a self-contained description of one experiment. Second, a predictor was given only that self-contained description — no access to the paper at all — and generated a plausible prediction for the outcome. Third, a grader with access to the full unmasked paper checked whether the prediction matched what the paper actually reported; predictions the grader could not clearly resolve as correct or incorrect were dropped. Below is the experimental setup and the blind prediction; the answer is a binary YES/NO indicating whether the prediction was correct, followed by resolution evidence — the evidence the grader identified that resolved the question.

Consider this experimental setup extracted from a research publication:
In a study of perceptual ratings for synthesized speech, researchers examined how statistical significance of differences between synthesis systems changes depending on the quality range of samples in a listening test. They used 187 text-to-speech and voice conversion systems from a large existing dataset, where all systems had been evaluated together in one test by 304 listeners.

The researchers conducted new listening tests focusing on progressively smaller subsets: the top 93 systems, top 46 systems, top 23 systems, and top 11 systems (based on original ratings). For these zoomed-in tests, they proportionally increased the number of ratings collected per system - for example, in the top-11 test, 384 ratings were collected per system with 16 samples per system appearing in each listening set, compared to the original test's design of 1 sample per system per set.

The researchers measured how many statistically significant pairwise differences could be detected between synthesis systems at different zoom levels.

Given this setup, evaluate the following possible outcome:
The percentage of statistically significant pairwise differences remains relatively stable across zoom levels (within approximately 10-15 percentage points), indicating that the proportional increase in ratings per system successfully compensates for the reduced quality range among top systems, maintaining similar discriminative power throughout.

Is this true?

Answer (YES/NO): NO